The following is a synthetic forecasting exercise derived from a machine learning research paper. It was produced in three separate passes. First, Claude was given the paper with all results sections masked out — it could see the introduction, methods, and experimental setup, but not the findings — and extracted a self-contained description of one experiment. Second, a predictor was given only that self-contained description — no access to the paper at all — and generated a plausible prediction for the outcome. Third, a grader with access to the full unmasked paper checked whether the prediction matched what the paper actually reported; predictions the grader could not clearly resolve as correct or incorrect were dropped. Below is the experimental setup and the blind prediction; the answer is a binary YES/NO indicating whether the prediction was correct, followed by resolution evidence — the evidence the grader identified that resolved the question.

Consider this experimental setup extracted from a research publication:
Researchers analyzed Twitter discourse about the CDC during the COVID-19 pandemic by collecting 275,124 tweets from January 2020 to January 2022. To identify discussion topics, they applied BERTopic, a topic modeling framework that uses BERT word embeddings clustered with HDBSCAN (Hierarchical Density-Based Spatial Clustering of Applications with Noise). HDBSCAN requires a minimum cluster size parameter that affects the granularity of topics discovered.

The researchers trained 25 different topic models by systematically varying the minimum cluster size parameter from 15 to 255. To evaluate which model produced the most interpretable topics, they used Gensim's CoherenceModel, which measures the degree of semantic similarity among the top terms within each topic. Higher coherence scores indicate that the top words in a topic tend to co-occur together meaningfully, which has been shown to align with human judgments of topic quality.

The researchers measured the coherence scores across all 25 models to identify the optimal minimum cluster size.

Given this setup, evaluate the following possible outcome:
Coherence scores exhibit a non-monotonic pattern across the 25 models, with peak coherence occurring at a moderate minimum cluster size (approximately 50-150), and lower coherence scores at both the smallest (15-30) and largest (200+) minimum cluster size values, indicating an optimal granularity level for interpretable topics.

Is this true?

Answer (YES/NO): NO